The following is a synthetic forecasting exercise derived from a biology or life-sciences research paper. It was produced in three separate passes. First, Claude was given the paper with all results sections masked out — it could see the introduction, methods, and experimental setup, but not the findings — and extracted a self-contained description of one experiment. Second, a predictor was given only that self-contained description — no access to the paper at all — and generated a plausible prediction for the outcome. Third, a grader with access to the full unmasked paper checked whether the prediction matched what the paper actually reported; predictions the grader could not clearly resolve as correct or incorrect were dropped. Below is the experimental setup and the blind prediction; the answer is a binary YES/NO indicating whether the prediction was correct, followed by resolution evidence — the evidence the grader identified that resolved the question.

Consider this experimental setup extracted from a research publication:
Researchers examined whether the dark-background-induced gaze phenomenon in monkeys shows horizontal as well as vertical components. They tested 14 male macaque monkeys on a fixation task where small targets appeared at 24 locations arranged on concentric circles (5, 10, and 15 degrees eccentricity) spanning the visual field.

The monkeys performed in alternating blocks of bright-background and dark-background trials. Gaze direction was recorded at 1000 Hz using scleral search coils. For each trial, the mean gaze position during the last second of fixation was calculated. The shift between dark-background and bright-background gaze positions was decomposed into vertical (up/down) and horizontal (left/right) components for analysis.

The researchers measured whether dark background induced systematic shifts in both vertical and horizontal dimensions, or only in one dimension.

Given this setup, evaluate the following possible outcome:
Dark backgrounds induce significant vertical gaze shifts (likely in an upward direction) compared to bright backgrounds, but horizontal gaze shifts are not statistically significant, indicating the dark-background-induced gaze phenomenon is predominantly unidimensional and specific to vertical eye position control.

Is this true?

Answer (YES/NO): YES